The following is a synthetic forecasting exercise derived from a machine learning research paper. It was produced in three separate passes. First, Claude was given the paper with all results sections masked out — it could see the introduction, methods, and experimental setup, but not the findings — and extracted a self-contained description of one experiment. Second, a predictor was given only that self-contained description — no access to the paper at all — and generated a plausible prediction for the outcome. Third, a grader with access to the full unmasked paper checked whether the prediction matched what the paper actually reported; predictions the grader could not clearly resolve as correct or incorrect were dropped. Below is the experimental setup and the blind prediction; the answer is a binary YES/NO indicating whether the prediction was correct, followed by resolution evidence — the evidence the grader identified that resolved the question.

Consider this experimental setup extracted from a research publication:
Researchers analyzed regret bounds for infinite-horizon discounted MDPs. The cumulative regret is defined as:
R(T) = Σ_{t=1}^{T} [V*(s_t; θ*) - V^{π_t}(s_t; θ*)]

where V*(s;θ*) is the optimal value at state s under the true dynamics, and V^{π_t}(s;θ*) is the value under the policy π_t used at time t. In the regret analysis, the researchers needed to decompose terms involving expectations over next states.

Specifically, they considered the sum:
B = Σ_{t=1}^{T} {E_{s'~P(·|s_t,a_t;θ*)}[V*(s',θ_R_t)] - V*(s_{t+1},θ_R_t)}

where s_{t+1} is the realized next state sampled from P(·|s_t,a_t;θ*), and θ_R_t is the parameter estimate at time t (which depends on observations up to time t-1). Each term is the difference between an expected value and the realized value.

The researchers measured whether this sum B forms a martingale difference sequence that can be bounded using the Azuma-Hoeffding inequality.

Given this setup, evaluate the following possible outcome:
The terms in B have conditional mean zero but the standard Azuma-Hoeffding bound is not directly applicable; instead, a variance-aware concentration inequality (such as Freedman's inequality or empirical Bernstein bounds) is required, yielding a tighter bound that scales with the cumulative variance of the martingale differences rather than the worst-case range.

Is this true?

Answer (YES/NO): NO